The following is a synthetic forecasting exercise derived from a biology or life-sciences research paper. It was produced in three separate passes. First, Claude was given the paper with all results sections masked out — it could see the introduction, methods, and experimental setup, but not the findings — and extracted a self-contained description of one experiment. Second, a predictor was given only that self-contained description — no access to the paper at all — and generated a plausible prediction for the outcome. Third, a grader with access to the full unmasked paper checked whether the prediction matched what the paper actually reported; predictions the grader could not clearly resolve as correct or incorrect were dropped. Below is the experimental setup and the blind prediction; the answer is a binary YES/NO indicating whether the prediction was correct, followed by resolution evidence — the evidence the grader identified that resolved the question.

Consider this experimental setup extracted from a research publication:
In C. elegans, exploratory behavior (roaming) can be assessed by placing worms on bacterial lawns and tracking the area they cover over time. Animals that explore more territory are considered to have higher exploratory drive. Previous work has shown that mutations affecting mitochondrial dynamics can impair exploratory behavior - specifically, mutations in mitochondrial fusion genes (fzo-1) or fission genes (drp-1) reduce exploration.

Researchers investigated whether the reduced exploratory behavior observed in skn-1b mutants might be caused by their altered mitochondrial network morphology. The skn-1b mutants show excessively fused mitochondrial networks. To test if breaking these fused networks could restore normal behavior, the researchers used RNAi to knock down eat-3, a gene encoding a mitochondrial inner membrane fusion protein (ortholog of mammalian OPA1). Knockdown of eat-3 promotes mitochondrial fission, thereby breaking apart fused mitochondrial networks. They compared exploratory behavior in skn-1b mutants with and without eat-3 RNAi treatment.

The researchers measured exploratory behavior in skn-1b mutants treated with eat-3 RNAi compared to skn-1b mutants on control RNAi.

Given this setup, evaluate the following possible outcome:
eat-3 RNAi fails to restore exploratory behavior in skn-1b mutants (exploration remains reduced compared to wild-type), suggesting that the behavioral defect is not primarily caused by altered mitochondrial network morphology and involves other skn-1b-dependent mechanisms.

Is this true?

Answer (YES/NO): NO